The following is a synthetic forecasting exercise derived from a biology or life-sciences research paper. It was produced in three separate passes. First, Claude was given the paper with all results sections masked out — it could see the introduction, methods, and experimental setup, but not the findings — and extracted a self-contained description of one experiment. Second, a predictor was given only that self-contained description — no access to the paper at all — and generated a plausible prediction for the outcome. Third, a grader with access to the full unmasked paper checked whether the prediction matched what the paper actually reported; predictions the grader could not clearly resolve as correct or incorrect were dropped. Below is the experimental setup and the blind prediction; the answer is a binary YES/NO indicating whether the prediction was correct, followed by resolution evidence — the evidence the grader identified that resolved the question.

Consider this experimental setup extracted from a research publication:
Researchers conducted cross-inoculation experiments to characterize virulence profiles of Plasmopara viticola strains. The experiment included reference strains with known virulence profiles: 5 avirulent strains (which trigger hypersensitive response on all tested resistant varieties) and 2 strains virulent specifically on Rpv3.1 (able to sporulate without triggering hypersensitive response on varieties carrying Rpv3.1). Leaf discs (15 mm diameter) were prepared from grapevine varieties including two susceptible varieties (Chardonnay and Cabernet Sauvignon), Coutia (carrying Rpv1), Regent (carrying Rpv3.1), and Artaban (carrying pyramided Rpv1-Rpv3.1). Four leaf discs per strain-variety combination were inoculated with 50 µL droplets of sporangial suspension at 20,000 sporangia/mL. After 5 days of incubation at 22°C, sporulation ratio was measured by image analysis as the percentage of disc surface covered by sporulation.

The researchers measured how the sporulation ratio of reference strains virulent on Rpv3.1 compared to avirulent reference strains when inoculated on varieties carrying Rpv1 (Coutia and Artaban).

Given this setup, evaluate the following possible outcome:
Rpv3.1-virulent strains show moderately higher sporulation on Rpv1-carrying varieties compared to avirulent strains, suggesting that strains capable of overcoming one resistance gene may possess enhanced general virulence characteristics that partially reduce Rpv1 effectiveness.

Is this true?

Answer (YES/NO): NO